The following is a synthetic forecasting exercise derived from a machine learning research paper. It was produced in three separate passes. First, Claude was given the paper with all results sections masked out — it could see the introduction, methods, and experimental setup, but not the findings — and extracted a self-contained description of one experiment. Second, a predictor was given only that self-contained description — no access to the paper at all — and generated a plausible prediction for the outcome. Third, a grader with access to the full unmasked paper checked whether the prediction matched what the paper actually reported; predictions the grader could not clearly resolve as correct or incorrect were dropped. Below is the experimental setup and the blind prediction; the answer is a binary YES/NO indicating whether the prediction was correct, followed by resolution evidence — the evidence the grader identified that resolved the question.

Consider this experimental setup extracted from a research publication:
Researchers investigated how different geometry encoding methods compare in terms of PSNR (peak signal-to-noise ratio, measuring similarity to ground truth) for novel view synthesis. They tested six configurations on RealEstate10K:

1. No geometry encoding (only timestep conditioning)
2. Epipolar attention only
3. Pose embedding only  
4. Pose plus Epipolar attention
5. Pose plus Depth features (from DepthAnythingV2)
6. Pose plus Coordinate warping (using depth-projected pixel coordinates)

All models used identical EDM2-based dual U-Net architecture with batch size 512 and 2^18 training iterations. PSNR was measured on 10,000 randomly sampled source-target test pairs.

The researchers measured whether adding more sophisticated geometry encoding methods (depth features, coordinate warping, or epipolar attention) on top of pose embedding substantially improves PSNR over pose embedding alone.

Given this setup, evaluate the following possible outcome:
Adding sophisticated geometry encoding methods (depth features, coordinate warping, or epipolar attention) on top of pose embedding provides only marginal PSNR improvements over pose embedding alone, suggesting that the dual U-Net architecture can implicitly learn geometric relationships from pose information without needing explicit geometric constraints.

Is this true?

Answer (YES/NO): YES